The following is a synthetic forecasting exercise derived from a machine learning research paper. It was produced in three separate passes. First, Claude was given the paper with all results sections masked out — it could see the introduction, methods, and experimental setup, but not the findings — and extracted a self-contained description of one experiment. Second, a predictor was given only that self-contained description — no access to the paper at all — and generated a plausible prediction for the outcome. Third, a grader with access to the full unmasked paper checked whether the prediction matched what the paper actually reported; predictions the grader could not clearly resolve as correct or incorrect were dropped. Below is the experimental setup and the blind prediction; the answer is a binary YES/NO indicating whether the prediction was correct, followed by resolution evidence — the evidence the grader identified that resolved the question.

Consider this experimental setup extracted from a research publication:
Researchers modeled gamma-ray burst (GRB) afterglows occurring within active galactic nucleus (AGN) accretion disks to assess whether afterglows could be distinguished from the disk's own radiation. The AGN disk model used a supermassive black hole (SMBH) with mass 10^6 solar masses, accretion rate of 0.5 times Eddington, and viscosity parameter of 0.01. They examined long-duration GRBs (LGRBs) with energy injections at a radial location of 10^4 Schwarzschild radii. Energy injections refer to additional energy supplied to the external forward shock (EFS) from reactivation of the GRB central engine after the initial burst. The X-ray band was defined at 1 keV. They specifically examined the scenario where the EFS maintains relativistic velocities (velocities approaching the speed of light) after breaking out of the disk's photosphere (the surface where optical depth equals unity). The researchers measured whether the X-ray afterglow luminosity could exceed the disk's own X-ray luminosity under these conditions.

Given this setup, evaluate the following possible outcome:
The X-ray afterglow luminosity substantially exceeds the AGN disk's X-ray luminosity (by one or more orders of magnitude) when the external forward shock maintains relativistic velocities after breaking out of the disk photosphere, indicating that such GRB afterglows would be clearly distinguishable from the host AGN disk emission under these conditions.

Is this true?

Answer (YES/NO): NO